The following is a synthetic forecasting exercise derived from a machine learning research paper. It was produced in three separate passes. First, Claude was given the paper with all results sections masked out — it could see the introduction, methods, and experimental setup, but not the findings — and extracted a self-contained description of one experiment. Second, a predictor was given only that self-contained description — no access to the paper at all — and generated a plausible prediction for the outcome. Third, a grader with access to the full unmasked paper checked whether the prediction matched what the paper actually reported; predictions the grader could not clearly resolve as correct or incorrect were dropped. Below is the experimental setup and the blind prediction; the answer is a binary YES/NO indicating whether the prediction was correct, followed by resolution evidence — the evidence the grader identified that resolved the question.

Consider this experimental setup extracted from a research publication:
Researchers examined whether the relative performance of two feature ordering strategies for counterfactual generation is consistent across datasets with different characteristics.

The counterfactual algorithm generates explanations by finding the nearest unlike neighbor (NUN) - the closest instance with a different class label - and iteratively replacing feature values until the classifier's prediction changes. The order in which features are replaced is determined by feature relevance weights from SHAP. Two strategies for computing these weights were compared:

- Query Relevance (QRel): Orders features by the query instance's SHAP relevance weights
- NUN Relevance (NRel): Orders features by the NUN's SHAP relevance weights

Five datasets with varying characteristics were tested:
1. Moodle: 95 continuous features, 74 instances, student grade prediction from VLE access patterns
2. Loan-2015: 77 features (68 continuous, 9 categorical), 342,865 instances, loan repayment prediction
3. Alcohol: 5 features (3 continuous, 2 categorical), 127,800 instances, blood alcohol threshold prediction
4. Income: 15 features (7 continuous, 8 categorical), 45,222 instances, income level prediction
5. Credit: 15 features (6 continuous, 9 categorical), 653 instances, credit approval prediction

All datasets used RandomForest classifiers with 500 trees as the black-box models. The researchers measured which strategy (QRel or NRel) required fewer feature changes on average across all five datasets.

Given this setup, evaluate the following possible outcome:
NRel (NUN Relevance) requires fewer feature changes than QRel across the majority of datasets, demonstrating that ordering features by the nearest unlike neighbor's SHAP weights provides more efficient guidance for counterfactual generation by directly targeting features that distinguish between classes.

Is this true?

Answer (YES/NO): NO